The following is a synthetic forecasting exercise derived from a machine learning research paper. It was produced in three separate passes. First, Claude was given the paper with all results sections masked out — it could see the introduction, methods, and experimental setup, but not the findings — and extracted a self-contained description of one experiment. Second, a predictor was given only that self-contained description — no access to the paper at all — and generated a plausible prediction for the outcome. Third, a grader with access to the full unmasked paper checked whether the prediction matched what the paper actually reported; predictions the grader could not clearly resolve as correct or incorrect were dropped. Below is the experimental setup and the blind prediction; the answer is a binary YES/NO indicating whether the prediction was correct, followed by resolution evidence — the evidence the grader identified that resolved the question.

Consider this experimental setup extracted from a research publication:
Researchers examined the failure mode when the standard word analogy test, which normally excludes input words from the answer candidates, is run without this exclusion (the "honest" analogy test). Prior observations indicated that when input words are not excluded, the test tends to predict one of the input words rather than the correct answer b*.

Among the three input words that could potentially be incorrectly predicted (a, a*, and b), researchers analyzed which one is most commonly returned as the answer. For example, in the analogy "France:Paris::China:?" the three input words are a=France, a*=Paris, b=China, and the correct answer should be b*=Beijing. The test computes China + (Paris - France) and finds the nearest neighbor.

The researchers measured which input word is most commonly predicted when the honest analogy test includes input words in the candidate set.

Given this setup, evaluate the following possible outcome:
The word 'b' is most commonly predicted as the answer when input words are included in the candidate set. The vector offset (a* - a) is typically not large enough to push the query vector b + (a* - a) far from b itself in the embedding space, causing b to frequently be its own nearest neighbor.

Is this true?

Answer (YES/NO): NO